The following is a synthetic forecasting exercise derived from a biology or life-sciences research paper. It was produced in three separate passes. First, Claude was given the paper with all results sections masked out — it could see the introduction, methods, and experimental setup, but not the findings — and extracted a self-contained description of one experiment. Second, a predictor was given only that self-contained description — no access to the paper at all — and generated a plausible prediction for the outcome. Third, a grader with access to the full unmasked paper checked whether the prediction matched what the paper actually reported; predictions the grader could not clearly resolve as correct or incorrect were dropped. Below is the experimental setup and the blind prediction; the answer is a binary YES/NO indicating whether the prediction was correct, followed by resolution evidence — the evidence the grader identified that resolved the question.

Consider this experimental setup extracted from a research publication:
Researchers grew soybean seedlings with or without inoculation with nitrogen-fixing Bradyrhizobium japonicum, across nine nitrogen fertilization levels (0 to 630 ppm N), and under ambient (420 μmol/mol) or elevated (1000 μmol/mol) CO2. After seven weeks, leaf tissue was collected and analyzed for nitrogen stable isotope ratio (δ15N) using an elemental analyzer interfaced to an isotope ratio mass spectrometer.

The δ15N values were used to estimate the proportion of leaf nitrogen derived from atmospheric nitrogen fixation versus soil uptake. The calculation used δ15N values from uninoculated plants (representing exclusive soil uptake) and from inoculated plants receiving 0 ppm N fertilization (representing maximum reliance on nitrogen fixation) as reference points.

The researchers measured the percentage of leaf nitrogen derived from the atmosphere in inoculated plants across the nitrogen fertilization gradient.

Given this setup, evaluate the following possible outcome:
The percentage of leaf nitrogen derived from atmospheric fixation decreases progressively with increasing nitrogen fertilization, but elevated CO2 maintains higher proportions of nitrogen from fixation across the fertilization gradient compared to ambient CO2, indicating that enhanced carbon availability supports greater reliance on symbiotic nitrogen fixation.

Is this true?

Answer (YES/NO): NO